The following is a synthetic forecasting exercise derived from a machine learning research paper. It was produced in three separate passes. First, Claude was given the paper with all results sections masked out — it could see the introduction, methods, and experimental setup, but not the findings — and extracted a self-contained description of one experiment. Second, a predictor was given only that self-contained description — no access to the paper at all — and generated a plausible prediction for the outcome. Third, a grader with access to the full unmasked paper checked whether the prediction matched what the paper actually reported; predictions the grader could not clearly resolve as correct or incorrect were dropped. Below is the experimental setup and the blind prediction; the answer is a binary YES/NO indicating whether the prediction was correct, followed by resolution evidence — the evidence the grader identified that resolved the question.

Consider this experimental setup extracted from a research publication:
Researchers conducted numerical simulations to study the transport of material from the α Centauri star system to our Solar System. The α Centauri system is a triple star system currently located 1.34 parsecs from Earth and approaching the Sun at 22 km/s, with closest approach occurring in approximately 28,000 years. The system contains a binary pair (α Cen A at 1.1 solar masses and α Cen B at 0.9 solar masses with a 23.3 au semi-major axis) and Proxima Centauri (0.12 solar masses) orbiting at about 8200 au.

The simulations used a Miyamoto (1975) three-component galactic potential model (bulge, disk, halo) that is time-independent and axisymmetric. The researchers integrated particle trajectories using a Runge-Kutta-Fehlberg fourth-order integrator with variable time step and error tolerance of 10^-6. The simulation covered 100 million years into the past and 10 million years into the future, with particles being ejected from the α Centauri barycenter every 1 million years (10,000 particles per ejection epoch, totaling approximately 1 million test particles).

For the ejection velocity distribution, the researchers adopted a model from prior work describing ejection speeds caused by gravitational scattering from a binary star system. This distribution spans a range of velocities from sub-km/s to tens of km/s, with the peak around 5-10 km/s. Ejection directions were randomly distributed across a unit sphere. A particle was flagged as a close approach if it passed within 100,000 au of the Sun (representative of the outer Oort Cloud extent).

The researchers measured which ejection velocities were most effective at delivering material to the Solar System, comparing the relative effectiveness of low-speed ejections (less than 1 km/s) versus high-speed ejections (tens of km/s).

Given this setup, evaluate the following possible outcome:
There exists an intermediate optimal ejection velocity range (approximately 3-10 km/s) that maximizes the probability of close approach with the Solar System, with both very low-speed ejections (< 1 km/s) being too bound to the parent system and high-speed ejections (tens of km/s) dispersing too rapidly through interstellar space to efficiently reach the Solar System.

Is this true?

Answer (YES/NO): NO